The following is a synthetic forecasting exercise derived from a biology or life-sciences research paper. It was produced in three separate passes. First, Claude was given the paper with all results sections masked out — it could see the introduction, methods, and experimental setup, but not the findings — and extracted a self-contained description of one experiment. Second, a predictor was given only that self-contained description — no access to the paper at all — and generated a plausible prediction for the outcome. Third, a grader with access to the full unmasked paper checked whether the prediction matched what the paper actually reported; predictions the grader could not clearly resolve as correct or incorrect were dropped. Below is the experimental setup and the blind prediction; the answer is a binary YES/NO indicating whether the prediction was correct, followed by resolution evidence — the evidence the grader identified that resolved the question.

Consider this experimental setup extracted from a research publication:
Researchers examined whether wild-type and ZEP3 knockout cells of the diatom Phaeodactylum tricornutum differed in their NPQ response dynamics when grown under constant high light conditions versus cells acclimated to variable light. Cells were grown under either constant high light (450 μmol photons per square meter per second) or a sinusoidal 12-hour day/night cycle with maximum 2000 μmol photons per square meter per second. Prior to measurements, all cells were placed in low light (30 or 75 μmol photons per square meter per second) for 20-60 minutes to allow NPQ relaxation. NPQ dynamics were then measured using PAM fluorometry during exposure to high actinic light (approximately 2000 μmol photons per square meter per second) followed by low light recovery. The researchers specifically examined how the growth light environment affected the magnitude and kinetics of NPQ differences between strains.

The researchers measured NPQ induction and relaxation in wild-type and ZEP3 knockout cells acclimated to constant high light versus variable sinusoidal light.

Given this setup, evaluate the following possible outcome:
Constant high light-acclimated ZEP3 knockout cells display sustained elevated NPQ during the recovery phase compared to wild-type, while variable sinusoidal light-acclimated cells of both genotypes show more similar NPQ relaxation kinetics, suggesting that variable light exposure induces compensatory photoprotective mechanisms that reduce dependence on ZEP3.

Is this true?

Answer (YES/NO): NO